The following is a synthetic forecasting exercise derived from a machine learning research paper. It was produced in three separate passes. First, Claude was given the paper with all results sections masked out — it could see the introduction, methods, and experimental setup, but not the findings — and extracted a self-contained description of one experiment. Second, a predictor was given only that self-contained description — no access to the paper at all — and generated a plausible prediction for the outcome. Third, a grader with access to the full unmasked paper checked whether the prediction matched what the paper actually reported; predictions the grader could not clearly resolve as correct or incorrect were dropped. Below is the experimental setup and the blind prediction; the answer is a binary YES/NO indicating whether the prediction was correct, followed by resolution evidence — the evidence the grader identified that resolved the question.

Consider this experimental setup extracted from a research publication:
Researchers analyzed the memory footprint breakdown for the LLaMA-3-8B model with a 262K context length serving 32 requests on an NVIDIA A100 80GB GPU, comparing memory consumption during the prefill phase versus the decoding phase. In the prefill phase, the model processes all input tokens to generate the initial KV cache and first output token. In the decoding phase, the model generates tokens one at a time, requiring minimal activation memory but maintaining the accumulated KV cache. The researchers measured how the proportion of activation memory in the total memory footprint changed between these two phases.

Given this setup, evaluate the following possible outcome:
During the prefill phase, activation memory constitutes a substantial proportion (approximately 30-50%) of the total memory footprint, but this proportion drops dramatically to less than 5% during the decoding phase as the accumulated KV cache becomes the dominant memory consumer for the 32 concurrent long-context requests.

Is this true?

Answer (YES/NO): NO